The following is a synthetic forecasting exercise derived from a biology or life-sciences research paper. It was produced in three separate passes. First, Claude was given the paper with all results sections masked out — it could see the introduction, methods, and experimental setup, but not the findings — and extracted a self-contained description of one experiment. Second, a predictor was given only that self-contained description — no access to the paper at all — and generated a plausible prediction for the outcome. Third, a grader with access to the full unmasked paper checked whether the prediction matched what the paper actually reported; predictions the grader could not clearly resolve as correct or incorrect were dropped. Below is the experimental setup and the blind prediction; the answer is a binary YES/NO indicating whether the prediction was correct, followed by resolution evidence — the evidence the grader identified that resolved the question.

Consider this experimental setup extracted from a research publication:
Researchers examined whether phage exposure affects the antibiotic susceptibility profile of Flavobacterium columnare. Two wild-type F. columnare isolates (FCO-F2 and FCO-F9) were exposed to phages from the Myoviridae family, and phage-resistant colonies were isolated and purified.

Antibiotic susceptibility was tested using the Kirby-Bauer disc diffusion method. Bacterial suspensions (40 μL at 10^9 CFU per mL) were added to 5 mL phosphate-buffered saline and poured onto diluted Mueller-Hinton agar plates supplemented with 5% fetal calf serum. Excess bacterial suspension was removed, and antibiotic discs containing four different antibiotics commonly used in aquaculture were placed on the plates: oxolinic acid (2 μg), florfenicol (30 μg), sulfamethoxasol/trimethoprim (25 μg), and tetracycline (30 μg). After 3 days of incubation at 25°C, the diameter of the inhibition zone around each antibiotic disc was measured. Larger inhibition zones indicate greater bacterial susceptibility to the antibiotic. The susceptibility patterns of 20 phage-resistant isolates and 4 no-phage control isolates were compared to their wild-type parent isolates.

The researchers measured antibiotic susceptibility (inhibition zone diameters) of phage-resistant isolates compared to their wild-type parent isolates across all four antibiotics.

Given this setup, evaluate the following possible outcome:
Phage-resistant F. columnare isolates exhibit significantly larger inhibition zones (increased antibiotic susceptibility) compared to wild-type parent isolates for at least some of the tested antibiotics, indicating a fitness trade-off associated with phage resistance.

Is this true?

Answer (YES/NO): NO